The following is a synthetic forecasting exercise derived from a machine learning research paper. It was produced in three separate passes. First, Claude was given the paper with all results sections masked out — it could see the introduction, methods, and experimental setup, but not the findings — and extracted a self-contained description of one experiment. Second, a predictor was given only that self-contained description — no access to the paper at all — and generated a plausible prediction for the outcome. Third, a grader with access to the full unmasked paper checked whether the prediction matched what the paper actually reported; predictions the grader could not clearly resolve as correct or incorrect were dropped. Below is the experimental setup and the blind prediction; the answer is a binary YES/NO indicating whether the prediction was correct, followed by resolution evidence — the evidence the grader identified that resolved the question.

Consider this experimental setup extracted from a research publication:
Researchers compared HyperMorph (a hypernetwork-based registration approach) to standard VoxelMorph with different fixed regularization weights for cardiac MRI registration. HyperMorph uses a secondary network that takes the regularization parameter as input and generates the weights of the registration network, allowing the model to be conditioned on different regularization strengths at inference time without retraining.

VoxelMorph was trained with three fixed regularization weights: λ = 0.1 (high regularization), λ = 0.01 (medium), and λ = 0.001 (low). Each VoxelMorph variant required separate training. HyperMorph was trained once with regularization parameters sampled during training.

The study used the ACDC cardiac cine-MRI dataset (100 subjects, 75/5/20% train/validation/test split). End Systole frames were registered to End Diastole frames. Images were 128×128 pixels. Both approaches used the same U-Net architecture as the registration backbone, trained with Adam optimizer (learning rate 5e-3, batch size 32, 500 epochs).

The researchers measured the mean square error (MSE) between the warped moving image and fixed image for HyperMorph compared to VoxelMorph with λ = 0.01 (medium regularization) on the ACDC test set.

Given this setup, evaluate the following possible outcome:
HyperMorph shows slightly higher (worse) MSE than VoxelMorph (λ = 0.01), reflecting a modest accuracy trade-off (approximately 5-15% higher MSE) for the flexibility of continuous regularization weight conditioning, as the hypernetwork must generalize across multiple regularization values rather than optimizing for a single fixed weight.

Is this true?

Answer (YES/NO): YES